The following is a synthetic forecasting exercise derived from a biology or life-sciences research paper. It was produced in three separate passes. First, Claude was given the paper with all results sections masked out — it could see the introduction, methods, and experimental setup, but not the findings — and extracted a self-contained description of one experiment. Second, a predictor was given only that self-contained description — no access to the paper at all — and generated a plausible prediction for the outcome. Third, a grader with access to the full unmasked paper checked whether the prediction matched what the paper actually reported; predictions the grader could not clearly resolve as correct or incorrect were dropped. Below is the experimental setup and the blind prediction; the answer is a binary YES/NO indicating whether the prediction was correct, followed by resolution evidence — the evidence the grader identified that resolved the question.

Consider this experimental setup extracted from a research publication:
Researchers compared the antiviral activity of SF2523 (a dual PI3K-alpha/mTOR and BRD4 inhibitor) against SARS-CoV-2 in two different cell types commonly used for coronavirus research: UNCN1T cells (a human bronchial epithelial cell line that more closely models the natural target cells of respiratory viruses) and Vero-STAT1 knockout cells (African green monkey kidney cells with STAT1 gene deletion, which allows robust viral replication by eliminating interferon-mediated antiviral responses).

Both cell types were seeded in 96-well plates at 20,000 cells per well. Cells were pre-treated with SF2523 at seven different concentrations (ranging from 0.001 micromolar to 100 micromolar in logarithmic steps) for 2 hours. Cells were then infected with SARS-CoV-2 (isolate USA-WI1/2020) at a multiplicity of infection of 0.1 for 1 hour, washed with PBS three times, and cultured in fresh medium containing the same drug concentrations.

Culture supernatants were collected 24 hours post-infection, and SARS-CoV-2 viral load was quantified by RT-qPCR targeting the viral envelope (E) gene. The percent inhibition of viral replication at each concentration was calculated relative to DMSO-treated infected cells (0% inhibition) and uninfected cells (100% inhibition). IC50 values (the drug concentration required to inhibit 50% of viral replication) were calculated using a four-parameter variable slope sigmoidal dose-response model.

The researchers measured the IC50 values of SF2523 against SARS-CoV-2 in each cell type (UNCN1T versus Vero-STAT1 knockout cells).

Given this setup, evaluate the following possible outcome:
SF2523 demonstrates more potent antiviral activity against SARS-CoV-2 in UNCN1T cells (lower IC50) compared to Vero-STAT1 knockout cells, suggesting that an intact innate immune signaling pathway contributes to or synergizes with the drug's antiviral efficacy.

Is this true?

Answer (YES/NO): NO